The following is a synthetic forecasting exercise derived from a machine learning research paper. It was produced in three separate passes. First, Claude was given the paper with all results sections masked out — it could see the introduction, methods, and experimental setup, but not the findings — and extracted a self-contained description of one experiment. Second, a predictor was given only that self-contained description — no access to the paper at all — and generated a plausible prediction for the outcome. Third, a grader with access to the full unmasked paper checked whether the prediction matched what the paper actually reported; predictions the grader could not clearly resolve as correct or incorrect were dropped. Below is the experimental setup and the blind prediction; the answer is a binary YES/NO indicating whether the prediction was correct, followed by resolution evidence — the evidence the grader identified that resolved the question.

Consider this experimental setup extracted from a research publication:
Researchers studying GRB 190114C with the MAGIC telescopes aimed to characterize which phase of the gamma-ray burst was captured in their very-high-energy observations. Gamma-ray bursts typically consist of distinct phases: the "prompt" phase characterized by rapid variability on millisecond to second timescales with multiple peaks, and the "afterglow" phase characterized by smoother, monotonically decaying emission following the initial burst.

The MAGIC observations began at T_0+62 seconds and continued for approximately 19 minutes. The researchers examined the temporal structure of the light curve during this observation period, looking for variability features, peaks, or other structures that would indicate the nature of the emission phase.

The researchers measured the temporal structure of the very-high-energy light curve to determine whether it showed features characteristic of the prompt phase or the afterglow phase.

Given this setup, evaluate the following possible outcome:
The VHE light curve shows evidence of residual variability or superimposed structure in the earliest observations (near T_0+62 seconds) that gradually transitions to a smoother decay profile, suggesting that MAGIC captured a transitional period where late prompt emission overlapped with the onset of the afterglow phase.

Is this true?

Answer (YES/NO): NO